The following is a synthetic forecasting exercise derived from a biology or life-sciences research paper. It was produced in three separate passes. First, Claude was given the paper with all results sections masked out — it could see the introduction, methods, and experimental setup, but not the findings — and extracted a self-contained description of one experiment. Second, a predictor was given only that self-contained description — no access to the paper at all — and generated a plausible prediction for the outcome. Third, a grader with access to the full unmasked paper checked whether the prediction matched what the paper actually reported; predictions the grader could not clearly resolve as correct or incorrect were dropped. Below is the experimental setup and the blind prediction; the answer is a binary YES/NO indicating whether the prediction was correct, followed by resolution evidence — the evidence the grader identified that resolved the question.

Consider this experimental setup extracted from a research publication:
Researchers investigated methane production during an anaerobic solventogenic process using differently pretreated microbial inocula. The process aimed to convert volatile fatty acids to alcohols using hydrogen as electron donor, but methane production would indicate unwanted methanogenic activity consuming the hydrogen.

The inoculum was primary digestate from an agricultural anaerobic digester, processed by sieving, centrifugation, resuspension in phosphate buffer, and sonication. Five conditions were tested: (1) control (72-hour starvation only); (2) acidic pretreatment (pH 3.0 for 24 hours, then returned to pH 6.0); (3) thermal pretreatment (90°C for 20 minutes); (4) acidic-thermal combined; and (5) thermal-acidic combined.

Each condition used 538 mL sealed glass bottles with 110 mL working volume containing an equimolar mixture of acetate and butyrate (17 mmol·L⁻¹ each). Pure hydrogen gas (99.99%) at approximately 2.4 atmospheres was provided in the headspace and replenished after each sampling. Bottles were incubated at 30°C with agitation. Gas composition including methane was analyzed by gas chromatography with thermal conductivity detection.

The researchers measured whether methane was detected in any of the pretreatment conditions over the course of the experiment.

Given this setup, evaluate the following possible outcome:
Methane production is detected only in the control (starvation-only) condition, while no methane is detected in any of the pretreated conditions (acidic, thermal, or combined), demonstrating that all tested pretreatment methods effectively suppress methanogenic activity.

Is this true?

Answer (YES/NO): YES